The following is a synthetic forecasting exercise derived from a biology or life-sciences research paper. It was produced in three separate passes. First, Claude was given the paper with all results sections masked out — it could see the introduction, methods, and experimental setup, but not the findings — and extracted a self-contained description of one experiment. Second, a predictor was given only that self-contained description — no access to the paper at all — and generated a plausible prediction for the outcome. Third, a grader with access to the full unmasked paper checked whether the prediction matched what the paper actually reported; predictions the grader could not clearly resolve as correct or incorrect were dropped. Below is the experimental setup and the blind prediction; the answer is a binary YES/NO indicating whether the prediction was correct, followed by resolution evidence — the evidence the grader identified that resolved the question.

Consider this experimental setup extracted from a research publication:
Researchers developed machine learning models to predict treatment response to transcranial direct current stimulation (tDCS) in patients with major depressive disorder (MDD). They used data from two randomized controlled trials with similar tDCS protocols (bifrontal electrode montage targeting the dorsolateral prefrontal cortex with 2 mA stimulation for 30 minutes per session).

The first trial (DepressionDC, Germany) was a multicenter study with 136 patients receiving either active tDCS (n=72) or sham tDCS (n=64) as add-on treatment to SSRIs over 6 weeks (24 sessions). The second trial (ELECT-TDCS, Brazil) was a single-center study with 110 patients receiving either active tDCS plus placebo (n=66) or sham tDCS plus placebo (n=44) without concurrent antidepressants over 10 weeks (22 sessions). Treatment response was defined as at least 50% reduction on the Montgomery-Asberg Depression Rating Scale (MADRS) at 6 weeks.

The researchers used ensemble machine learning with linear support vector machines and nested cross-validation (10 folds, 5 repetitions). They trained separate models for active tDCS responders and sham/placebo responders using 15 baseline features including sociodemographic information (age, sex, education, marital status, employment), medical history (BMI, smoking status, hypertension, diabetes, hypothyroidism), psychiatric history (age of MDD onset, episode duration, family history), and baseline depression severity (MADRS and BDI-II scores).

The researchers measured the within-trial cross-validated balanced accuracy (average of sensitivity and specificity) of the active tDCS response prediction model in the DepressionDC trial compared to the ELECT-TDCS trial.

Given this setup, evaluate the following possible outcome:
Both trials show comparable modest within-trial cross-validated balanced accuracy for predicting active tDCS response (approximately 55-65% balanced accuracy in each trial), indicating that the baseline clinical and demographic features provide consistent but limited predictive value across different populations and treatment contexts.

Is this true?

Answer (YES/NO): NO